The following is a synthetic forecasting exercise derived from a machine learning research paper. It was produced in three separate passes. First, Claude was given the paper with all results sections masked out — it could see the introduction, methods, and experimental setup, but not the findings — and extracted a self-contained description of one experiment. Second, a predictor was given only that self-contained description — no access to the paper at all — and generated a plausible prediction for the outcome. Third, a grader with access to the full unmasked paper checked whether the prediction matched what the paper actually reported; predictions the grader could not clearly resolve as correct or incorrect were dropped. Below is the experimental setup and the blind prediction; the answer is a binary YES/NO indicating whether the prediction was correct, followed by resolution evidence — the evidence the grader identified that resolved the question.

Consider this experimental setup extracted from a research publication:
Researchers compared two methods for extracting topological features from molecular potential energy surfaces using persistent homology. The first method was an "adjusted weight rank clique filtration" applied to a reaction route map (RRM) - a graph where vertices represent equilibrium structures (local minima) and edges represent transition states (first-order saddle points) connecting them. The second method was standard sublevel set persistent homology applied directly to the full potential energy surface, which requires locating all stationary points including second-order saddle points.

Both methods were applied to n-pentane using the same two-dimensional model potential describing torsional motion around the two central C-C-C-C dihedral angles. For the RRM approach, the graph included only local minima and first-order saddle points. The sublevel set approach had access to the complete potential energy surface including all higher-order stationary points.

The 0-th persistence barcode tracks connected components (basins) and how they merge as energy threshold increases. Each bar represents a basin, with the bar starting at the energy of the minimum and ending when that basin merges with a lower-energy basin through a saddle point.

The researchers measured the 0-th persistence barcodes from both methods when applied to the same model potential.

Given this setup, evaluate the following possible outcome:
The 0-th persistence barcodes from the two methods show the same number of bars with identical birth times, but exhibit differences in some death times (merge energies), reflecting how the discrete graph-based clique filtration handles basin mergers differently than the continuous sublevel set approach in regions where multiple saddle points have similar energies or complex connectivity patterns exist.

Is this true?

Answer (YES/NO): NO